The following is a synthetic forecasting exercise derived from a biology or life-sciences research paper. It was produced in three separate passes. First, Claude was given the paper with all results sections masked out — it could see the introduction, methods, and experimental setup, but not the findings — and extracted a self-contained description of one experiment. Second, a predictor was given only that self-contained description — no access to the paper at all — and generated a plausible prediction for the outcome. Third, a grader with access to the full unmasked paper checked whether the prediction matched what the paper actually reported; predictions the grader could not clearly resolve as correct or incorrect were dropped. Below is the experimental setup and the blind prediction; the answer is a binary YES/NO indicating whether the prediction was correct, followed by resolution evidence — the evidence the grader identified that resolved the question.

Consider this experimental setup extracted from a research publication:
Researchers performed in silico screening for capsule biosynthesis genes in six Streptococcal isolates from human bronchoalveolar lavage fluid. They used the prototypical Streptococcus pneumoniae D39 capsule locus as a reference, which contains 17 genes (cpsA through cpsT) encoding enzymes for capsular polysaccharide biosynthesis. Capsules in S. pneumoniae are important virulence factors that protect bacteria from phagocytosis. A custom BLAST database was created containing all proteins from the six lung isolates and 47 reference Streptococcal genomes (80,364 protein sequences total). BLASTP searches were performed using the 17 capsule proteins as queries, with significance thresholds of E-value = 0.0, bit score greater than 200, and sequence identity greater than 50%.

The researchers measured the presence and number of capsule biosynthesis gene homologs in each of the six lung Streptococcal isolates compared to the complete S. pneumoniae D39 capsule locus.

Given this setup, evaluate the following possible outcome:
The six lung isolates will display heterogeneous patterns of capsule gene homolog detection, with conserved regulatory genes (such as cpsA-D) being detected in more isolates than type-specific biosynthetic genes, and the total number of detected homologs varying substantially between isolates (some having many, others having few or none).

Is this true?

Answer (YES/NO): NO